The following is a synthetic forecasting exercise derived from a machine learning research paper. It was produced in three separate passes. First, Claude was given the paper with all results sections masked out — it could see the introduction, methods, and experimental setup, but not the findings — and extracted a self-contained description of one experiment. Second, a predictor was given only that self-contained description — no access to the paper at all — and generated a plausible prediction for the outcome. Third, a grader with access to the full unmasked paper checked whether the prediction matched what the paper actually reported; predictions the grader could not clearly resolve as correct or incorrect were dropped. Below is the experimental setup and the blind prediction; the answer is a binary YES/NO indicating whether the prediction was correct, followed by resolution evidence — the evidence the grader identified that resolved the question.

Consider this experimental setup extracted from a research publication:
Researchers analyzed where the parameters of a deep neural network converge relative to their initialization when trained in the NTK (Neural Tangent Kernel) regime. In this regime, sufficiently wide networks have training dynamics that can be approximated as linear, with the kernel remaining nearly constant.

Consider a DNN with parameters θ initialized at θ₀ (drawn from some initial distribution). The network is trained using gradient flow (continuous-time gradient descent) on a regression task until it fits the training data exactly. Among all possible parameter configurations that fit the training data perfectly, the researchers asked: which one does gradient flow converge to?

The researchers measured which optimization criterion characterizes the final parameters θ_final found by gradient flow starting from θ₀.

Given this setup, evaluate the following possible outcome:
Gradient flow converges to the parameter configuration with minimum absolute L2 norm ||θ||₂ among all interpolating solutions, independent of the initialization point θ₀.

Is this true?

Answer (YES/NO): NO